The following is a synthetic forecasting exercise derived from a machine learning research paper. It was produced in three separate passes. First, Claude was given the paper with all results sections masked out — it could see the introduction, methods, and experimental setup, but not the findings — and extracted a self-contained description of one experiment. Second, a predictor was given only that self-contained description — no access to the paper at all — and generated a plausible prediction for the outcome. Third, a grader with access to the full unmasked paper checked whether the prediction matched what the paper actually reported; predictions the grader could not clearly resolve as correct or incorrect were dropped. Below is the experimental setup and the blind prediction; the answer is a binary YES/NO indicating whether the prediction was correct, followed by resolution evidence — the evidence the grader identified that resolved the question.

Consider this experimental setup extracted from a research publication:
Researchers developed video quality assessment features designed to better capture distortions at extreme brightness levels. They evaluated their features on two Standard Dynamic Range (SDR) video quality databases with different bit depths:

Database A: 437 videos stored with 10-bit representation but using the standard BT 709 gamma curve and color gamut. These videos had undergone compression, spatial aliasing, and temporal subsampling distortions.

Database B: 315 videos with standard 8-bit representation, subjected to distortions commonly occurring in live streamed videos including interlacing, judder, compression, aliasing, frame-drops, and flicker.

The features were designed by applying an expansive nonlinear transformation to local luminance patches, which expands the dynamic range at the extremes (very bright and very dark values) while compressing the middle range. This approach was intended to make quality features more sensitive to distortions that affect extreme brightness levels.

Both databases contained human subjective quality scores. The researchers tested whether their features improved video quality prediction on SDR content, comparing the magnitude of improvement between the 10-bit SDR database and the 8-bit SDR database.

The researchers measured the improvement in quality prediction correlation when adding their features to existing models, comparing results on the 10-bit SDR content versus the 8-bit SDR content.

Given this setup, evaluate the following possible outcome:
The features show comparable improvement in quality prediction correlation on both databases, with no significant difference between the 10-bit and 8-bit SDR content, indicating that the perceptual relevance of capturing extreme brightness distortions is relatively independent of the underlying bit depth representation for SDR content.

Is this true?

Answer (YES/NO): NO